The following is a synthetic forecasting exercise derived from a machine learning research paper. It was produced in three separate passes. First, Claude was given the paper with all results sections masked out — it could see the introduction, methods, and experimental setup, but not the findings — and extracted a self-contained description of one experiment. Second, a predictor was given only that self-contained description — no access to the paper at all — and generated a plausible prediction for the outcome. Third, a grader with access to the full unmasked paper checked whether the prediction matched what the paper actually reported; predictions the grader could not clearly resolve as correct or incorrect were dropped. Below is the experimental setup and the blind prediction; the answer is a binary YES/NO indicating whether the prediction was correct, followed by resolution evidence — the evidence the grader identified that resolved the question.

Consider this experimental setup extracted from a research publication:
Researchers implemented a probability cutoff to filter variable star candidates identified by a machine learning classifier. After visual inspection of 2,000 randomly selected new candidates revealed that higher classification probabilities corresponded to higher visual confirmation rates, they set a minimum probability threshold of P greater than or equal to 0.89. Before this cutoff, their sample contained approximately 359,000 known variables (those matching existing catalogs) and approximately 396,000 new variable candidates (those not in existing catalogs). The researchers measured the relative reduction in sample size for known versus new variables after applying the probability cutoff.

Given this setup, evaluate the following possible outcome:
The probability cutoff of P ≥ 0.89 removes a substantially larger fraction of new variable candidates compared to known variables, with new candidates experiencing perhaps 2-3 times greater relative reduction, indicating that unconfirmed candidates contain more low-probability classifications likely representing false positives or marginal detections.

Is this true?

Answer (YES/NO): YES